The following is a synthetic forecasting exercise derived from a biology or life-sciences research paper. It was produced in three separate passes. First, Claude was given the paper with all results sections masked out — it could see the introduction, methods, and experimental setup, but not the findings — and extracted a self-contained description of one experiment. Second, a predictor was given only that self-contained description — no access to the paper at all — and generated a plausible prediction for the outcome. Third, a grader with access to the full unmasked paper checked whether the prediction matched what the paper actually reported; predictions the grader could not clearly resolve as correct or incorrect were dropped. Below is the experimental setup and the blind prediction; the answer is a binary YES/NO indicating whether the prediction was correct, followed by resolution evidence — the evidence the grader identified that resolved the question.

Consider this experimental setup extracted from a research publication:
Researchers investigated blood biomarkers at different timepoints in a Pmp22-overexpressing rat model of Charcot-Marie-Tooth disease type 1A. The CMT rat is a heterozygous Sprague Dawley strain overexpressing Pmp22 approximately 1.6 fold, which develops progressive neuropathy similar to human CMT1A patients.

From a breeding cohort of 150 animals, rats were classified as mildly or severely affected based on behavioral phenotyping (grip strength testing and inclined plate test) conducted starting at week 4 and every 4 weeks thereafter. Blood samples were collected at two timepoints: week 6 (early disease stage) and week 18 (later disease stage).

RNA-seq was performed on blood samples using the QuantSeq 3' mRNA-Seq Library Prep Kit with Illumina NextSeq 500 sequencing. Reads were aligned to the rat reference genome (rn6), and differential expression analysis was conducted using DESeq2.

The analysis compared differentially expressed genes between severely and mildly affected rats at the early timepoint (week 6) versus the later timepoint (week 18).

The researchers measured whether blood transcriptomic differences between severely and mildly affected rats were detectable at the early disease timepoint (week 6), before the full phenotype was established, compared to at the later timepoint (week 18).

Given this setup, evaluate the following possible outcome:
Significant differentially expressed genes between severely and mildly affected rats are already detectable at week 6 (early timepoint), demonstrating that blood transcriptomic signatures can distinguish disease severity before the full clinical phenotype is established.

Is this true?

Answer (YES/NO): YES